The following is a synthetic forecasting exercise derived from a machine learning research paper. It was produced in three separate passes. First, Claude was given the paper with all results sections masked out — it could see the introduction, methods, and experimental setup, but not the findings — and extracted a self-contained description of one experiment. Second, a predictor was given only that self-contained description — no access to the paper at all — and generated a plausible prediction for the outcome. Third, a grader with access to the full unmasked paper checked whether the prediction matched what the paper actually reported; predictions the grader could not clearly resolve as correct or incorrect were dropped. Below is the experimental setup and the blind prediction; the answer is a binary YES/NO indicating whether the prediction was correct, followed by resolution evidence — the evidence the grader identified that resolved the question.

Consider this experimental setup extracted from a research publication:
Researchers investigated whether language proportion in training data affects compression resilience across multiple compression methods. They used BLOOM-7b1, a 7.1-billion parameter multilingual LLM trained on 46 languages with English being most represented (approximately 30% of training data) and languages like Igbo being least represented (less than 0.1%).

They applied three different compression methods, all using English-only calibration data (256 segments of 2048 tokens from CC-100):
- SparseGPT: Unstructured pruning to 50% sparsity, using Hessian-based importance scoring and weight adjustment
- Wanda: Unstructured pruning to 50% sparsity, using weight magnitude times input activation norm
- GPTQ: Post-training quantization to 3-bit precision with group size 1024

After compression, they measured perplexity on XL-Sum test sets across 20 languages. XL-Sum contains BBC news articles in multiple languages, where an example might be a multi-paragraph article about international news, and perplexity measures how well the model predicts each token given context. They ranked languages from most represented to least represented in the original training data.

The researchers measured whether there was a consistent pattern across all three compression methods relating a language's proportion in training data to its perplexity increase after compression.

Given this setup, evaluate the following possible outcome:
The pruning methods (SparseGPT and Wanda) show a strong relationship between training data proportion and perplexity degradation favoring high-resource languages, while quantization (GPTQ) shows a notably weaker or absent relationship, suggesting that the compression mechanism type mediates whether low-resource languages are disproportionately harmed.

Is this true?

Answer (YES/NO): NO